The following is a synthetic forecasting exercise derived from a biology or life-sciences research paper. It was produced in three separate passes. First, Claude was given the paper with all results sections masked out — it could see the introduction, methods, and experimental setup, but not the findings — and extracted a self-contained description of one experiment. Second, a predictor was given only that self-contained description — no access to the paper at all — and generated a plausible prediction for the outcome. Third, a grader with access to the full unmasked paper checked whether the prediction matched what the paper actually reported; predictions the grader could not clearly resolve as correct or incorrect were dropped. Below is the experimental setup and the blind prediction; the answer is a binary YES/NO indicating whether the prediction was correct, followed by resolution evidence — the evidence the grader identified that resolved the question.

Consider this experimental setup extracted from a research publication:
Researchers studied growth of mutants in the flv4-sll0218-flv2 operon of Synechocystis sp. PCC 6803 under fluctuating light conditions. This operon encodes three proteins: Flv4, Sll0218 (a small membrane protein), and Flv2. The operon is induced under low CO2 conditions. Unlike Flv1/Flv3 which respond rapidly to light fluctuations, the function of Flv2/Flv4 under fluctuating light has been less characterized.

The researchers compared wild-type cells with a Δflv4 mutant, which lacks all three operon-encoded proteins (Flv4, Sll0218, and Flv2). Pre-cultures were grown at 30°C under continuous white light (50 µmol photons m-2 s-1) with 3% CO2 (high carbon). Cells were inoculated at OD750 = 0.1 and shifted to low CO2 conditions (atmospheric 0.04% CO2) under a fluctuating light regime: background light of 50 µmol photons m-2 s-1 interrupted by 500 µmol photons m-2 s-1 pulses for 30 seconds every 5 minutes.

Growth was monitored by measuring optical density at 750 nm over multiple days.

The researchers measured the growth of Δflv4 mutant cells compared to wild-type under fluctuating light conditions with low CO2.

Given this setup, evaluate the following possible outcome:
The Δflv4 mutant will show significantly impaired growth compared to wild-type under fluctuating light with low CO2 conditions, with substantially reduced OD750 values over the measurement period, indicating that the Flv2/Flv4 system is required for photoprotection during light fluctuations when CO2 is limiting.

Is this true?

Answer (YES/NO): NO